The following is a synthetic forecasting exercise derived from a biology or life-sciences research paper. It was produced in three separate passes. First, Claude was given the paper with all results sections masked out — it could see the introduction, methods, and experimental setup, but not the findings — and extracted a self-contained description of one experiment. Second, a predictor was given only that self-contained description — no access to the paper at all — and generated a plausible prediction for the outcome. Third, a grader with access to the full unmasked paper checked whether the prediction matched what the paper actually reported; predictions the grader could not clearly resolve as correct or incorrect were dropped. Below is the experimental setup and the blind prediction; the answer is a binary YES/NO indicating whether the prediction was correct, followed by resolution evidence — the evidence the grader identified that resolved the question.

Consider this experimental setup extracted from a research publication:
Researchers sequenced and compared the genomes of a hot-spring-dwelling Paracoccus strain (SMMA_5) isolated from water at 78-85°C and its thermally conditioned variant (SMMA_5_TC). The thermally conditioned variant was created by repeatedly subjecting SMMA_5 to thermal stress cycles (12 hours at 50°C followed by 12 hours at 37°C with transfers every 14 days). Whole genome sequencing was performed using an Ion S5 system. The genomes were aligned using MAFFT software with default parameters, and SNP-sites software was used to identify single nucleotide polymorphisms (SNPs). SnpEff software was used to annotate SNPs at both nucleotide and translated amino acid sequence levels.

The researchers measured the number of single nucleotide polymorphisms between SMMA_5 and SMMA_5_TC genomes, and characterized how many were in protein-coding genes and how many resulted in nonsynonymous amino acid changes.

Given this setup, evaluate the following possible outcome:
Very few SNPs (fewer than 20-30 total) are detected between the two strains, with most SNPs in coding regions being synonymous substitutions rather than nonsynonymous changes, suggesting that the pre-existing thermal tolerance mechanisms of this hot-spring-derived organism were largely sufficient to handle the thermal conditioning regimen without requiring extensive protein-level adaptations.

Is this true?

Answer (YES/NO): NO